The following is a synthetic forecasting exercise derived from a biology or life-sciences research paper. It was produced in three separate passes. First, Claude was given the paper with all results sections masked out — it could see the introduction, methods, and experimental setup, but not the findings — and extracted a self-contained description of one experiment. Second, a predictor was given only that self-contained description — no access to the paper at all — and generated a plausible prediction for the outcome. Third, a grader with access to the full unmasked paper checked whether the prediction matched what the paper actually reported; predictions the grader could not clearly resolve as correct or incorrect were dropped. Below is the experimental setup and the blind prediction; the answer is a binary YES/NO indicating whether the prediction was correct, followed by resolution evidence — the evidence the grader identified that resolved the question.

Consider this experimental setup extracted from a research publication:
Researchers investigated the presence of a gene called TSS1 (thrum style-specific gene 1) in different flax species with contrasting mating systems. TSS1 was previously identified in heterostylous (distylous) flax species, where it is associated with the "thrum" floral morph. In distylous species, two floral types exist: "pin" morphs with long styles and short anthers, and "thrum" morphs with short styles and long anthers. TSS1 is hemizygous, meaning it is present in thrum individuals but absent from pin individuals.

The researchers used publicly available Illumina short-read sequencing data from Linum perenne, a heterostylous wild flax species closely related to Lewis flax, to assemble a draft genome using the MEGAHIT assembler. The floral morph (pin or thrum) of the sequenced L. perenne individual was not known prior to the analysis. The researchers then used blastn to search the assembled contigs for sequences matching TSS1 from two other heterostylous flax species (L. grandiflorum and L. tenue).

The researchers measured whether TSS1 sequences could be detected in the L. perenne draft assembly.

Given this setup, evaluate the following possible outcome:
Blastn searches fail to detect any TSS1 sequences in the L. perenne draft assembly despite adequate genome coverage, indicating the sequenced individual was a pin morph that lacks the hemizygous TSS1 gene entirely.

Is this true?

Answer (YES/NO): NO